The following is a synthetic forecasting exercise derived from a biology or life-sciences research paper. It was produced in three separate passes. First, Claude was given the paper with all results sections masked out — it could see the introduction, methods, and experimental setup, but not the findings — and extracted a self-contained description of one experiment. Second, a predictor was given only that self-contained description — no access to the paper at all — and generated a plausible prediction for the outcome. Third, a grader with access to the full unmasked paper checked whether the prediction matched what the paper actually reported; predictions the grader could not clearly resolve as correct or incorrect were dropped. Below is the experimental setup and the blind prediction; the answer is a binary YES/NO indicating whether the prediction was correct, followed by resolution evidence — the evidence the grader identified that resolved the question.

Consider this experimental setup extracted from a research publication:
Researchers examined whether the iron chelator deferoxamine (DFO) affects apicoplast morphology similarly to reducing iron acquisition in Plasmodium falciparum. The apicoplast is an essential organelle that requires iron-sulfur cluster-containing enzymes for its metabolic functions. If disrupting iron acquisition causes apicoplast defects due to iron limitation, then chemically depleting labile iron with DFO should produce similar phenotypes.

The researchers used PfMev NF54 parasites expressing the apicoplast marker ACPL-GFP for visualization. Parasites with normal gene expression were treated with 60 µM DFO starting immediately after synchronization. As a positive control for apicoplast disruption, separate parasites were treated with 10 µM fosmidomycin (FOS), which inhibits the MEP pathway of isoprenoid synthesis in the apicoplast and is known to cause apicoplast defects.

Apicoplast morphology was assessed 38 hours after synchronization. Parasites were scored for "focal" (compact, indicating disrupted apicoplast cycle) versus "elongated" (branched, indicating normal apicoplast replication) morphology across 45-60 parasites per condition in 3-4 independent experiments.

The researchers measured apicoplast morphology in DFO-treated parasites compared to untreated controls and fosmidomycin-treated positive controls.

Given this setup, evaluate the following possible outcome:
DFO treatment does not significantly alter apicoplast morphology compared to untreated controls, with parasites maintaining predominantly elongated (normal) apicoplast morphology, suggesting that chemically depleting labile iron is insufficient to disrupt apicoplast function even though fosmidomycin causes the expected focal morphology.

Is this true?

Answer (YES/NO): NO